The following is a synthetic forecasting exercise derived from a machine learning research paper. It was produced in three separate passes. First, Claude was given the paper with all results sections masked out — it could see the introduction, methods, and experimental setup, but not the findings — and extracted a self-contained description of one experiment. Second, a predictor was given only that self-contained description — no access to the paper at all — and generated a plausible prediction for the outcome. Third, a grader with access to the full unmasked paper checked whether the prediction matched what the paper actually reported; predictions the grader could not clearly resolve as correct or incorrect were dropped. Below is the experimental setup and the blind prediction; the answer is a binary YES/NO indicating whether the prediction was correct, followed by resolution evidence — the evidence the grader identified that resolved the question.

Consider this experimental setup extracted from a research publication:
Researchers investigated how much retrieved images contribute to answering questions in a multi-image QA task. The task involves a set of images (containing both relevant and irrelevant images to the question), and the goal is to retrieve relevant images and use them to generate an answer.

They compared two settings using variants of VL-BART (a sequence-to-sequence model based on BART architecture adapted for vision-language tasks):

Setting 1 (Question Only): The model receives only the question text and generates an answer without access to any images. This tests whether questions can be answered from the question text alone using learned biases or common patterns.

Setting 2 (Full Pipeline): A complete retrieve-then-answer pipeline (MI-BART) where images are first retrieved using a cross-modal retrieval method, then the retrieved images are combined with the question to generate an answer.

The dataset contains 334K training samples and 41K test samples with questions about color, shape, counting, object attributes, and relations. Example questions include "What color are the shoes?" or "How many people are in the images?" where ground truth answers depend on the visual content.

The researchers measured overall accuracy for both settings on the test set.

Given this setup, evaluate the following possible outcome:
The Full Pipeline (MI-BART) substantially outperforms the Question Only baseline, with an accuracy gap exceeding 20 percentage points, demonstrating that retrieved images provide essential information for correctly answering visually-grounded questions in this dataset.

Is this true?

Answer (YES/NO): NO